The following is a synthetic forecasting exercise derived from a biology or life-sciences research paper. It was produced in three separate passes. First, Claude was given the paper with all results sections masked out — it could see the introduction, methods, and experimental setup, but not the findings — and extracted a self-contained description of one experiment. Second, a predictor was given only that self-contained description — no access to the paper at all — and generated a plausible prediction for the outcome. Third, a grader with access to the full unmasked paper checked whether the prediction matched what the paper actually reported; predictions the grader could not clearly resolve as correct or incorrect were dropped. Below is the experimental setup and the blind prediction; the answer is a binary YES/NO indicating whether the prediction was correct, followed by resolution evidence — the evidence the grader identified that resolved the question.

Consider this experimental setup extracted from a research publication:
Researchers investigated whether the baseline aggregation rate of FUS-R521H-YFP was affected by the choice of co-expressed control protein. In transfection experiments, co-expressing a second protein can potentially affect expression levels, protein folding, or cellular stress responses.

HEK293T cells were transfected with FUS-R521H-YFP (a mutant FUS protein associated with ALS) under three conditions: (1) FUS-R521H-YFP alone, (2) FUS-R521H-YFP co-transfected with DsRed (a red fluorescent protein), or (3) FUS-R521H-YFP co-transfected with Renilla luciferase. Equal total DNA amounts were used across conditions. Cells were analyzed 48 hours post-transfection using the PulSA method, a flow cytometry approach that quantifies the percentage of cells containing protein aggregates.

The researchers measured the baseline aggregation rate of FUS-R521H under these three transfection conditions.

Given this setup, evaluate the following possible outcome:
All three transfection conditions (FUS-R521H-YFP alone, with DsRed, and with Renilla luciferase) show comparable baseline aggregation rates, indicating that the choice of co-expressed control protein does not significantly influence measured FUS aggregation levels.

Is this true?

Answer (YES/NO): NO